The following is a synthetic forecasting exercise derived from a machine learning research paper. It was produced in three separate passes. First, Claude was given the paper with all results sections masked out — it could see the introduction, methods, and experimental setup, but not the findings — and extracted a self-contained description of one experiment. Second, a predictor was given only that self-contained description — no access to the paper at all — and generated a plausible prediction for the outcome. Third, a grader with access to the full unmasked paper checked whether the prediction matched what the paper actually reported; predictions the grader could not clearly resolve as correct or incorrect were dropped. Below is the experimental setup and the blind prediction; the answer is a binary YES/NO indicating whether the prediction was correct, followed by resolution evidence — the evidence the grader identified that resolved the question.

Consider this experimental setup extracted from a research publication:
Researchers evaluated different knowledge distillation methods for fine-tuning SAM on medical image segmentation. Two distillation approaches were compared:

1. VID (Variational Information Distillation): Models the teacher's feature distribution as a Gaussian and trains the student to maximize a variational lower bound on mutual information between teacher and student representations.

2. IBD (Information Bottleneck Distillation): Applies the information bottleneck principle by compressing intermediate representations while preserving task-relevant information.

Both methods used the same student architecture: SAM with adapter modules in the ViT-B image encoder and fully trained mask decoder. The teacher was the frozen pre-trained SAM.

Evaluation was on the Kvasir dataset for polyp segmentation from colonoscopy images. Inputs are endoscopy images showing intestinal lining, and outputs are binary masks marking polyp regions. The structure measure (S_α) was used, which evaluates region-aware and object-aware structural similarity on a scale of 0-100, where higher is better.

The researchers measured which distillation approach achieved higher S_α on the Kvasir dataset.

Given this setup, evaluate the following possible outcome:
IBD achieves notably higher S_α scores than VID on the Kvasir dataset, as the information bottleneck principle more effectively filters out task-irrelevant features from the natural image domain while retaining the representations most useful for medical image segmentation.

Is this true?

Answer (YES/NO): NO